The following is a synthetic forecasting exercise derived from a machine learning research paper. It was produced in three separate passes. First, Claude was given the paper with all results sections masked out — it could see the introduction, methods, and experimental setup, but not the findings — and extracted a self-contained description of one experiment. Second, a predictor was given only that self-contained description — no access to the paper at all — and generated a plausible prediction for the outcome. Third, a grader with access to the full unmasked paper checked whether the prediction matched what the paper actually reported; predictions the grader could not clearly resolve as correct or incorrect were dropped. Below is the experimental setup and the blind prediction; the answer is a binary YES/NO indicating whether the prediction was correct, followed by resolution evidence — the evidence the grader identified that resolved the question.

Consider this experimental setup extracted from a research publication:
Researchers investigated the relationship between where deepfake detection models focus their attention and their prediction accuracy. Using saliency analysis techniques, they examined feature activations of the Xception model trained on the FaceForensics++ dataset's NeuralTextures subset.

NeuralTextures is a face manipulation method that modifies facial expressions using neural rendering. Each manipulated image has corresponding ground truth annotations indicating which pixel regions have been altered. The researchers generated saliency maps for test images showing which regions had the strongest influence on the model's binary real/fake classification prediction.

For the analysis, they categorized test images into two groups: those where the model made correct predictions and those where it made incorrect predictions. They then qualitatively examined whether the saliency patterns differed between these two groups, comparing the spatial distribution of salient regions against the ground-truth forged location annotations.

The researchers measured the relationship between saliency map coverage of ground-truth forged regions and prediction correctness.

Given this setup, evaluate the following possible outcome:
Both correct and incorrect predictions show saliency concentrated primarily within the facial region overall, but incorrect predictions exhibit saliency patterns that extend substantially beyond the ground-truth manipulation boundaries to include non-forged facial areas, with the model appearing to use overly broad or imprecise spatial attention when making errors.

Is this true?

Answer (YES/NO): NO